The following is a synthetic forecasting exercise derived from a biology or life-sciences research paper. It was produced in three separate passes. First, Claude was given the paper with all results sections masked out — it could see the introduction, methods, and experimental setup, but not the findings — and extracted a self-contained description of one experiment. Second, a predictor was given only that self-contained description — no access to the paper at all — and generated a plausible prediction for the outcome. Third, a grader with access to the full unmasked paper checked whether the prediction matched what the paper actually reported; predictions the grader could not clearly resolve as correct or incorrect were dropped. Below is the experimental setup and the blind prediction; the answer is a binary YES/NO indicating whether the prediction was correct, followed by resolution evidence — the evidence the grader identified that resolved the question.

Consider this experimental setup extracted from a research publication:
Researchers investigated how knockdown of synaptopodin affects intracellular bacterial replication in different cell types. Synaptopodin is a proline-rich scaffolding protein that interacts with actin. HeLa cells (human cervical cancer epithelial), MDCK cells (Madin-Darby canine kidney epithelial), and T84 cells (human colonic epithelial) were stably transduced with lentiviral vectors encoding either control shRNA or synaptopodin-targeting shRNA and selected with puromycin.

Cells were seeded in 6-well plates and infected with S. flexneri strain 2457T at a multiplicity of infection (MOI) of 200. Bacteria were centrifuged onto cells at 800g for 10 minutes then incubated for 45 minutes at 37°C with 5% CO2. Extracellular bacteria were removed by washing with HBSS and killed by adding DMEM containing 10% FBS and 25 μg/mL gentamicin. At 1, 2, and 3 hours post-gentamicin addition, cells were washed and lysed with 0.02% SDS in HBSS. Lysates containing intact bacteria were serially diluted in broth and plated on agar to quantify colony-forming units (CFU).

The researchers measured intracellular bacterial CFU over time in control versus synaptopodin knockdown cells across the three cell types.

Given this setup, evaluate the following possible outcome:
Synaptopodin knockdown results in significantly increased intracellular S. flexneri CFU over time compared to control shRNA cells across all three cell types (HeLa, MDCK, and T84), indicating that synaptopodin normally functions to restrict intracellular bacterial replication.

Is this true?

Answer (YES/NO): NO